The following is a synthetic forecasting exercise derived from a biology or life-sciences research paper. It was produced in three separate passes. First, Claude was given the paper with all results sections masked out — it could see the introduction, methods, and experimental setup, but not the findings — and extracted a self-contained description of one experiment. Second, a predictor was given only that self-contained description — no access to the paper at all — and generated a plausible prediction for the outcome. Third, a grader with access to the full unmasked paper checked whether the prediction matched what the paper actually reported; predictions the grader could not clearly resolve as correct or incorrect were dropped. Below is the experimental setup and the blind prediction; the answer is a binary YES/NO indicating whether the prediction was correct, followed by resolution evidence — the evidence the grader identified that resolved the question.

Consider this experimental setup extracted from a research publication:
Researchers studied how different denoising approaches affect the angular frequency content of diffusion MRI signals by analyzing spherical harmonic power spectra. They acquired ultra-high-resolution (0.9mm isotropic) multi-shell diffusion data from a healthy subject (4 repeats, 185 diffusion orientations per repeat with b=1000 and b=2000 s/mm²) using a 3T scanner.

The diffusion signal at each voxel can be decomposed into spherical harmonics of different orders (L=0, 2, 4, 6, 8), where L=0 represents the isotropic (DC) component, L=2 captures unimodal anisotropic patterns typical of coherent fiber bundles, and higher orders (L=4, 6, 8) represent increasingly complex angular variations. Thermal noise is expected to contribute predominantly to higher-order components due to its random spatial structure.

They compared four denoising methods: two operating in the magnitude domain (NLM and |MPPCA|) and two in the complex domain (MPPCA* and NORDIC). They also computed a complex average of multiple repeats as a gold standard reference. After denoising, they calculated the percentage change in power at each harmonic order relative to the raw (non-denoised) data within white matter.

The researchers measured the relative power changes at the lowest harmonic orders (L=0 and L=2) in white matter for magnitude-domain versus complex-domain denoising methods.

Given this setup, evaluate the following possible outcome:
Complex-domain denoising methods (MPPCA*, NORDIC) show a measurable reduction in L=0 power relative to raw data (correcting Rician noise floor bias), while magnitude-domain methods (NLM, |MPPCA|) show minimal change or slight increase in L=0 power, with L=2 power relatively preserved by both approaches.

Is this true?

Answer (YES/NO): NO